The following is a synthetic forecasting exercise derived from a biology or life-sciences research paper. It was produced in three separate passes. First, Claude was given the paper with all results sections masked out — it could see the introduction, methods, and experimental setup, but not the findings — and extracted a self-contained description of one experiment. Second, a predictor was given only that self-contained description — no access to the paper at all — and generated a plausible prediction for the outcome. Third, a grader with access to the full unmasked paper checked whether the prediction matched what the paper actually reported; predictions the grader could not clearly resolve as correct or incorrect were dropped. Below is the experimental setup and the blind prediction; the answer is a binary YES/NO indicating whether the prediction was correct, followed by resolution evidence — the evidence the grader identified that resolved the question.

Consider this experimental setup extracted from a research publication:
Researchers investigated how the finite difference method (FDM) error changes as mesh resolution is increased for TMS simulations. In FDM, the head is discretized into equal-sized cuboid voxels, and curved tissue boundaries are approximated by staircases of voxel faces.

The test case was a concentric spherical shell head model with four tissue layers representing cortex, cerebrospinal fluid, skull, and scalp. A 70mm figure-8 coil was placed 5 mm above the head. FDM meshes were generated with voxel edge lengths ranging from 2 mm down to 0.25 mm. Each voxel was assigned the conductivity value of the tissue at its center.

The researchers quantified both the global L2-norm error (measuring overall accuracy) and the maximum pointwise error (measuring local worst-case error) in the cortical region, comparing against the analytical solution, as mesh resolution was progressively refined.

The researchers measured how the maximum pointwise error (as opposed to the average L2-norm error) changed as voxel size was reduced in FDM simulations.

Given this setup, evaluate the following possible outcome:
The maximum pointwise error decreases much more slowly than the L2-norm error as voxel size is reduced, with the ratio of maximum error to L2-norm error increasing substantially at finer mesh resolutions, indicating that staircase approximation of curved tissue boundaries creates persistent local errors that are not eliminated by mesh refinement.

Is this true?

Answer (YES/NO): YES